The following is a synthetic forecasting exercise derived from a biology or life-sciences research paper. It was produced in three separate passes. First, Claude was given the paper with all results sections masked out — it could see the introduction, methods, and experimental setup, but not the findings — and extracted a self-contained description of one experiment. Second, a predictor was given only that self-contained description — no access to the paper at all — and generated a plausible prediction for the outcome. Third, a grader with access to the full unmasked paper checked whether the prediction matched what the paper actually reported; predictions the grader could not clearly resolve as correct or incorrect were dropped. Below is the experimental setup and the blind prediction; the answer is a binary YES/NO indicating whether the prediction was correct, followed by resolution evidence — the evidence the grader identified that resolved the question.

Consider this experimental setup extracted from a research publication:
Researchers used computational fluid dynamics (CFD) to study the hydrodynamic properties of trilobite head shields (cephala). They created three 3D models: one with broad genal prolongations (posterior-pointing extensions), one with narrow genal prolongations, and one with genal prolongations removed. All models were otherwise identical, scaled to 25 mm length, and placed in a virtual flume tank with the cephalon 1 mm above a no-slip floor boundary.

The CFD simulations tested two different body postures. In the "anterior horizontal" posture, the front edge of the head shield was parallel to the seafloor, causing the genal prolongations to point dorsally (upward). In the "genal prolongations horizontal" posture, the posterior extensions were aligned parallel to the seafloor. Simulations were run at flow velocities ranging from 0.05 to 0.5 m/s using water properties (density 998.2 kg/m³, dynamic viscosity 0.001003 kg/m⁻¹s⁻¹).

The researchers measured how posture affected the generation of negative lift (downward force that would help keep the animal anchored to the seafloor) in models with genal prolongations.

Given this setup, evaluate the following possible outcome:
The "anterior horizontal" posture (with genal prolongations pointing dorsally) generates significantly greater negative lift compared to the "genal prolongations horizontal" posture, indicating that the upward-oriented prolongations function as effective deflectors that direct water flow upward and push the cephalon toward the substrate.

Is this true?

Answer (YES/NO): YES